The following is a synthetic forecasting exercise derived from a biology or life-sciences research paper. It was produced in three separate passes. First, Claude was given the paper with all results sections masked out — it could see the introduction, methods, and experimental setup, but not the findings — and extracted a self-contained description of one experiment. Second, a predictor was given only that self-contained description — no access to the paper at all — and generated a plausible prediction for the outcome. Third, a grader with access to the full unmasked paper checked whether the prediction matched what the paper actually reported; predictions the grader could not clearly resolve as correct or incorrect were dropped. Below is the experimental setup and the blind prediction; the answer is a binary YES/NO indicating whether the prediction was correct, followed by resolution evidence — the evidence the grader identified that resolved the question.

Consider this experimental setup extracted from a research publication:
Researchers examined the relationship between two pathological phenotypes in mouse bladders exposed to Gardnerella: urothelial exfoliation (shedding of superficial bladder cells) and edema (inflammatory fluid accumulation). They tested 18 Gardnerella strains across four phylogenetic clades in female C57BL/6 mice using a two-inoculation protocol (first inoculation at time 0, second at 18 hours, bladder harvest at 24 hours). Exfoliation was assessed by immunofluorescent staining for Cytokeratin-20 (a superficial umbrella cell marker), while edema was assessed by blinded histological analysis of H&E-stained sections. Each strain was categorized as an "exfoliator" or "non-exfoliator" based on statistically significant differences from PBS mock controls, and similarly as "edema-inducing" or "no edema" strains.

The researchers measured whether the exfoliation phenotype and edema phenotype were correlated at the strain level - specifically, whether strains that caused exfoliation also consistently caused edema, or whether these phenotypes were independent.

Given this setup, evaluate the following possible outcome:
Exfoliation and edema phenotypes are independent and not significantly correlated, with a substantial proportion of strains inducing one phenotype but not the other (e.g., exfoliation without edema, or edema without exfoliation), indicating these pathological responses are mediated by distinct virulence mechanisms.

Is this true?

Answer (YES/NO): YES